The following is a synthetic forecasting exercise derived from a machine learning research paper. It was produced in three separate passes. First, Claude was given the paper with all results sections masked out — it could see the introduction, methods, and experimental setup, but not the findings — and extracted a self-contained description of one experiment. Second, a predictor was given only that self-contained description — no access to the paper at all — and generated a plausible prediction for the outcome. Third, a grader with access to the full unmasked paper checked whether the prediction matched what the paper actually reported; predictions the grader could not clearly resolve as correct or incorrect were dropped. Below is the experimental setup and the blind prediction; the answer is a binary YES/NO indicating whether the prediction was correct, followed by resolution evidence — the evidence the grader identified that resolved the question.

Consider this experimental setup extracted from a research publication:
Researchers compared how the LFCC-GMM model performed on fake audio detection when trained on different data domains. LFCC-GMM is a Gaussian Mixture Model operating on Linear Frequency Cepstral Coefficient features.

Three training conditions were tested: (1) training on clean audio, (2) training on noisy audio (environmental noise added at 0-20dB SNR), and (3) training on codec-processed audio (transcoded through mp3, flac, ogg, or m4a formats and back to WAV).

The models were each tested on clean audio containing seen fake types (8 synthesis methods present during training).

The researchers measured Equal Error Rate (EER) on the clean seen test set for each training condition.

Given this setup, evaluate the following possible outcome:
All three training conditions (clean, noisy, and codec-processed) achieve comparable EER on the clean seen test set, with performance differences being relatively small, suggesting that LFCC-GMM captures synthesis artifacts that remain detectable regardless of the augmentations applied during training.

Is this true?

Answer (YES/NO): NO